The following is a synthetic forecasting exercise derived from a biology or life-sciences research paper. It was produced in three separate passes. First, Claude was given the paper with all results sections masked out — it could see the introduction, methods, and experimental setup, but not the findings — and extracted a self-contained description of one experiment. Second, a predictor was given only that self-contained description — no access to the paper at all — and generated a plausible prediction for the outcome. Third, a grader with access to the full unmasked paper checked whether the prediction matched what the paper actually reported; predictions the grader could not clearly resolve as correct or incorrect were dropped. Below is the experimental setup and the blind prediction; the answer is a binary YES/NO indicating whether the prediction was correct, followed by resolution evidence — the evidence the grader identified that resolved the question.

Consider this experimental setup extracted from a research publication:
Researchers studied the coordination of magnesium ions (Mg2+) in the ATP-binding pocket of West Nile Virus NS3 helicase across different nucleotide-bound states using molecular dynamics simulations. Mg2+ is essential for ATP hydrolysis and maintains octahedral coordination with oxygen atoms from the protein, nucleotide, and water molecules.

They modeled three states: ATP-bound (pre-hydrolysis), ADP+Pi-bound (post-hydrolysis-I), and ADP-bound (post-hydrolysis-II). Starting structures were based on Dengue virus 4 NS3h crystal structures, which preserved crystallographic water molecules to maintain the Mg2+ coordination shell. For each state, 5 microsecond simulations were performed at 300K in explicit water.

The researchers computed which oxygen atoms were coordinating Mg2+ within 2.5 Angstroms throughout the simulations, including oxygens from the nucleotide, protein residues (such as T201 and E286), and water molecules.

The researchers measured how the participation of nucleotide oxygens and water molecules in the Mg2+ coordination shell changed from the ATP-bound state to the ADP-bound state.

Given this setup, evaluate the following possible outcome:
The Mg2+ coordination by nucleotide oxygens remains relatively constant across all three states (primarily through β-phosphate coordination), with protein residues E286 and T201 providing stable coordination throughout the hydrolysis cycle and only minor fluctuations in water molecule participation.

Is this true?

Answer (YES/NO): NO